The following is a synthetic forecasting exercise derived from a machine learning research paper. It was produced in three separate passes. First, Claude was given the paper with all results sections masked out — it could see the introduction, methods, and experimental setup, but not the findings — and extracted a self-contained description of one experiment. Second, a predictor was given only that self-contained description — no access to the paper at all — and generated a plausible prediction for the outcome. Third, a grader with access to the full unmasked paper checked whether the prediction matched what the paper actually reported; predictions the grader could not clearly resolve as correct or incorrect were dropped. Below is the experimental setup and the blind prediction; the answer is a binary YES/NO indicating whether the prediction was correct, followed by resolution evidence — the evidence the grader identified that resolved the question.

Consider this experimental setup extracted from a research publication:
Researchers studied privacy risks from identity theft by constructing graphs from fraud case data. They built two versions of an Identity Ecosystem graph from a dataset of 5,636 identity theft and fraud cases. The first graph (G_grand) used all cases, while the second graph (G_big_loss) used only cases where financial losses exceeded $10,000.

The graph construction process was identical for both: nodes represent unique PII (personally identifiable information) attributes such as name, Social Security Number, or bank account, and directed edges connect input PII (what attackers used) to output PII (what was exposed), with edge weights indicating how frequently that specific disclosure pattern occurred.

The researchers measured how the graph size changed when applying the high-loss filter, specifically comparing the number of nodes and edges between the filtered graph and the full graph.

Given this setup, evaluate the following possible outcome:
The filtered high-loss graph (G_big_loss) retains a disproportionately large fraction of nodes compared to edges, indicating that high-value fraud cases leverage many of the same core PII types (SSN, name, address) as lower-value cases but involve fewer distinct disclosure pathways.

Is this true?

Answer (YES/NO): YES